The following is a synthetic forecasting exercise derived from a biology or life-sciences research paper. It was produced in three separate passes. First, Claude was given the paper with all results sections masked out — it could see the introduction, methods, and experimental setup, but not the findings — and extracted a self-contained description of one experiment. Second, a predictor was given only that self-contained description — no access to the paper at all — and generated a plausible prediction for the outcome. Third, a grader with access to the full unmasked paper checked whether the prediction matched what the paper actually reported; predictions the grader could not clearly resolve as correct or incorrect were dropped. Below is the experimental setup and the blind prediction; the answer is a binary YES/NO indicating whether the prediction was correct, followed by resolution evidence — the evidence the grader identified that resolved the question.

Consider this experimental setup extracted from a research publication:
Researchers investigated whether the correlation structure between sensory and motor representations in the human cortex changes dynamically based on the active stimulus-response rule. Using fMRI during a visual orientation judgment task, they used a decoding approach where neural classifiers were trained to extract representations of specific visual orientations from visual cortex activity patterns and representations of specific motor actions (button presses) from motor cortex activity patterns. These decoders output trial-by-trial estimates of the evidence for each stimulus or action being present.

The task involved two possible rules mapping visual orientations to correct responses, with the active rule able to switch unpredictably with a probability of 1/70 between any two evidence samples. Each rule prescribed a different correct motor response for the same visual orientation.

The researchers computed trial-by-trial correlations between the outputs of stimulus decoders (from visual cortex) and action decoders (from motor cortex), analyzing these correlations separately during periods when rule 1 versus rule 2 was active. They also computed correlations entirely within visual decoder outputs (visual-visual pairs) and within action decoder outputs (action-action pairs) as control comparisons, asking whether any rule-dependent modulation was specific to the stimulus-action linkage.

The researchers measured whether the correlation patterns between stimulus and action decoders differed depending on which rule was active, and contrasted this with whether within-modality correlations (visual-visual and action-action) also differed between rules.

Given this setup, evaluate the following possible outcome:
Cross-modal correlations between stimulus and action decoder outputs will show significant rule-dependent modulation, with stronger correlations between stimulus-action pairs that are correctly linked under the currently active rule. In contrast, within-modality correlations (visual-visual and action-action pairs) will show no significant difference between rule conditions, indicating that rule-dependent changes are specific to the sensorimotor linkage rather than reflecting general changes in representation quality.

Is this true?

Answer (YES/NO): YES